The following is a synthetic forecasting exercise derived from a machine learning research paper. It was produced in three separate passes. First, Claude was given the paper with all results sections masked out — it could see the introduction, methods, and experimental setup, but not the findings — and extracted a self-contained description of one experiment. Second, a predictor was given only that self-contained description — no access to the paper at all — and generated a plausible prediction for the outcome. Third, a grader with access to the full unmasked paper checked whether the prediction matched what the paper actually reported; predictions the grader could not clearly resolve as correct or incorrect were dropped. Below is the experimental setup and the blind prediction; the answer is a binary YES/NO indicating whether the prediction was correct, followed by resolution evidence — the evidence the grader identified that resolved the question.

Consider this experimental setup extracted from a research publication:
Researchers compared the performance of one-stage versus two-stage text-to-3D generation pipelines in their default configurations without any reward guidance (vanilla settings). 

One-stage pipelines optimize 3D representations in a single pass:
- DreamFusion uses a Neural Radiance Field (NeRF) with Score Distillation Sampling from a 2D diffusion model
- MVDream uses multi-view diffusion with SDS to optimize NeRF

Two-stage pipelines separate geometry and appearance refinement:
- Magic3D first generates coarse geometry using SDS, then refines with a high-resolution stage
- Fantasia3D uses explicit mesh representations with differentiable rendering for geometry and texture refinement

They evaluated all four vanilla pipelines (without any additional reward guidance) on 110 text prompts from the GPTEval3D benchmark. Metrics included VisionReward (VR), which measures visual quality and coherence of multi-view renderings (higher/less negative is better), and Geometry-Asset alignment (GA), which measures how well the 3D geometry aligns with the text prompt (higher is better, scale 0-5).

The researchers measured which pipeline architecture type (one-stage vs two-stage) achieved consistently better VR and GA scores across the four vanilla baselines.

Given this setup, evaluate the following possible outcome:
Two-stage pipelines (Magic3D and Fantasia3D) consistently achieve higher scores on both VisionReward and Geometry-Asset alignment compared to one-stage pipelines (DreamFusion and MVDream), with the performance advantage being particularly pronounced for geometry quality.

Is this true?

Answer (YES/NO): NO